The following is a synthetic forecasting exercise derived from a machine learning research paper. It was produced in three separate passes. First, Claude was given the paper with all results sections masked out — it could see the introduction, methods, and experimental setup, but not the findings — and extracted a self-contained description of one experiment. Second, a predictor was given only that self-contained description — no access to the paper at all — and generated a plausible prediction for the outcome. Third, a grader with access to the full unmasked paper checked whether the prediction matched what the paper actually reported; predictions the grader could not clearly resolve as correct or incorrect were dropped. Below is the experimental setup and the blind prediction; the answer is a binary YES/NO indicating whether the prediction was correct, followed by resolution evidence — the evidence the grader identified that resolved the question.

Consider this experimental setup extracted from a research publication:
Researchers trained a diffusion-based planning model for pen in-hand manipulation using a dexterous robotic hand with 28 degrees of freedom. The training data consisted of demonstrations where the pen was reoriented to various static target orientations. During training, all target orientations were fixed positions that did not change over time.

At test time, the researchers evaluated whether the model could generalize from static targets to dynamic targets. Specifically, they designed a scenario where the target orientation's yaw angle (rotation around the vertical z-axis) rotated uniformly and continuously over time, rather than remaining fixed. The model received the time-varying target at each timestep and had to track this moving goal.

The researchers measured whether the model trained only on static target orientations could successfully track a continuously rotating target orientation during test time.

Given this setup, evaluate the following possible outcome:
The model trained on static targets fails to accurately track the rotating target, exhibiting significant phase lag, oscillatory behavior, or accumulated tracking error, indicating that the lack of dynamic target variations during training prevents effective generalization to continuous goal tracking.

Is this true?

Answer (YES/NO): NO